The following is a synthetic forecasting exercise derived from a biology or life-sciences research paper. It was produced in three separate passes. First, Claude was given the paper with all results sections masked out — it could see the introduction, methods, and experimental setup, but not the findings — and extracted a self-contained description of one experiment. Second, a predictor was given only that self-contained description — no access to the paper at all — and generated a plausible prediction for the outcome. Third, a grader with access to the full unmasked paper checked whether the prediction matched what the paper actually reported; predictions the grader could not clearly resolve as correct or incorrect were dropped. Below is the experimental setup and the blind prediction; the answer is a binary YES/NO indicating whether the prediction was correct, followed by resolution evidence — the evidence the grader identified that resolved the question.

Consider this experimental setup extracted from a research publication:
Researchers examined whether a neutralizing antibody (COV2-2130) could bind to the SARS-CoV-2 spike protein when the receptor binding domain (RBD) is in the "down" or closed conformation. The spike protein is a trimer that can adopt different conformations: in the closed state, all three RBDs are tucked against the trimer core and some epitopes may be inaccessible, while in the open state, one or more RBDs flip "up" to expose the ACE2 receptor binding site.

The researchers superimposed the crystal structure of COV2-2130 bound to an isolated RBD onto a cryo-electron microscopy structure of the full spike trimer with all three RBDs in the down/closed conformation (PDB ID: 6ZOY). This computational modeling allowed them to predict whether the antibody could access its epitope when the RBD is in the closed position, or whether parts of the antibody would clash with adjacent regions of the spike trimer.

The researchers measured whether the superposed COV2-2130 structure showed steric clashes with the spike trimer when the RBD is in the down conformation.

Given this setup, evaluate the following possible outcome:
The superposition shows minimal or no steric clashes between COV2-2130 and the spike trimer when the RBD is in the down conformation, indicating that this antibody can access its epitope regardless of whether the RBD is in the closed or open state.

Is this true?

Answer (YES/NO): YES